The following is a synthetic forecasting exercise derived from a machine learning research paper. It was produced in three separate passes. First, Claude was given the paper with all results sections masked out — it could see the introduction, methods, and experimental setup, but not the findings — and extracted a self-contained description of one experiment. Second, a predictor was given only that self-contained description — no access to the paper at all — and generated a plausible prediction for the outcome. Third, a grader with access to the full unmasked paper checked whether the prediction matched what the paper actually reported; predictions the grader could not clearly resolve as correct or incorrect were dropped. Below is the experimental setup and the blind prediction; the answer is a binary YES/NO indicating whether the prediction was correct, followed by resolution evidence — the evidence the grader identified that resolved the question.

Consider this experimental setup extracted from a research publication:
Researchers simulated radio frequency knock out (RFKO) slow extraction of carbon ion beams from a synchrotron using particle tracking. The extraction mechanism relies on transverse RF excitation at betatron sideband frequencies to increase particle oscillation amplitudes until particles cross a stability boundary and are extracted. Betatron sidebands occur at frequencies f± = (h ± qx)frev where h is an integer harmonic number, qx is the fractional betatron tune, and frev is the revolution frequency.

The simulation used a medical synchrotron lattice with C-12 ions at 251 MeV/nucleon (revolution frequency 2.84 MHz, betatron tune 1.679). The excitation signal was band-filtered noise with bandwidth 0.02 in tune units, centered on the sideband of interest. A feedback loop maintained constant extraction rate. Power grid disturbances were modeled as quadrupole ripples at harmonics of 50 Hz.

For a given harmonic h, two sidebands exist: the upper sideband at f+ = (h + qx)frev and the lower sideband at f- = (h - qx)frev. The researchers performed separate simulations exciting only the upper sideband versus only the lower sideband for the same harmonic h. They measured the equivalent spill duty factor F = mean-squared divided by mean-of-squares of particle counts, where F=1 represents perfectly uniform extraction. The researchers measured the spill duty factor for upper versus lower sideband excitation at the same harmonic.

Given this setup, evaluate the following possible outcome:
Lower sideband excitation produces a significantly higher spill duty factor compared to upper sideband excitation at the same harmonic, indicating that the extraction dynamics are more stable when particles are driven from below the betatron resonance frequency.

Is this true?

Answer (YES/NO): NO